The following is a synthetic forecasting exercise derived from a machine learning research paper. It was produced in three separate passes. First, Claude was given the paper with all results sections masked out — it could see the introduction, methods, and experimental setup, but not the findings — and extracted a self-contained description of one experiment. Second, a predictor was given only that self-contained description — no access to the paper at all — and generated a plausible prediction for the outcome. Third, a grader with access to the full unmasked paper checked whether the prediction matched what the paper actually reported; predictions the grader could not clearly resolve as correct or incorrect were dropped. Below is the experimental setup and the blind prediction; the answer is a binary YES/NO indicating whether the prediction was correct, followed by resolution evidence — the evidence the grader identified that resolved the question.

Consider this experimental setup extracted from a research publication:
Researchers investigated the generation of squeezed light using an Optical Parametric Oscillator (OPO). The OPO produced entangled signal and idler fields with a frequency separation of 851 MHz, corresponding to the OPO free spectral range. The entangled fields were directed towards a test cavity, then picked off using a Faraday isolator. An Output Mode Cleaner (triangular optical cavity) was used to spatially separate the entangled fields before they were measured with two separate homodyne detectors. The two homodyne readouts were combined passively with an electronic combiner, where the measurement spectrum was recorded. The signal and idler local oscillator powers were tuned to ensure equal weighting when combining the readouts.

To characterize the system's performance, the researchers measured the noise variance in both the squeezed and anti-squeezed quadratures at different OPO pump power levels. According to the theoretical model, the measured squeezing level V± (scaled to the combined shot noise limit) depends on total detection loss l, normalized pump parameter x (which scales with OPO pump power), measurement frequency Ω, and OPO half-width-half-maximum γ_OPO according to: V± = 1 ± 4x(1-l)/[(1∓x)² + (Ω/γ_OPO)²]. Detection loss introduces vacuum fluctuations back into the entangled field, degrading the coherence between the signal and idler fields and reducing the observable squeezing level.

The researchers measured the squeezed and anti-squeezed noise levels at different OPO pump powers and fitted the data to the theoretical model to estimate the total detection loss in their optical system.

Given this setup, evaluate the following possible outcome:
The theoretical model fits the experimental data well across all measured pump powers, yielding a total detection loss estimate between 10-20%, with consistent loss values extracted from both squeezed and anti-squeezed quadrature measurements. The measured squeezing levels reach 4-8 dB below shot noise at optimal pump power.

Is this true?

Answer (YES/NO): NO